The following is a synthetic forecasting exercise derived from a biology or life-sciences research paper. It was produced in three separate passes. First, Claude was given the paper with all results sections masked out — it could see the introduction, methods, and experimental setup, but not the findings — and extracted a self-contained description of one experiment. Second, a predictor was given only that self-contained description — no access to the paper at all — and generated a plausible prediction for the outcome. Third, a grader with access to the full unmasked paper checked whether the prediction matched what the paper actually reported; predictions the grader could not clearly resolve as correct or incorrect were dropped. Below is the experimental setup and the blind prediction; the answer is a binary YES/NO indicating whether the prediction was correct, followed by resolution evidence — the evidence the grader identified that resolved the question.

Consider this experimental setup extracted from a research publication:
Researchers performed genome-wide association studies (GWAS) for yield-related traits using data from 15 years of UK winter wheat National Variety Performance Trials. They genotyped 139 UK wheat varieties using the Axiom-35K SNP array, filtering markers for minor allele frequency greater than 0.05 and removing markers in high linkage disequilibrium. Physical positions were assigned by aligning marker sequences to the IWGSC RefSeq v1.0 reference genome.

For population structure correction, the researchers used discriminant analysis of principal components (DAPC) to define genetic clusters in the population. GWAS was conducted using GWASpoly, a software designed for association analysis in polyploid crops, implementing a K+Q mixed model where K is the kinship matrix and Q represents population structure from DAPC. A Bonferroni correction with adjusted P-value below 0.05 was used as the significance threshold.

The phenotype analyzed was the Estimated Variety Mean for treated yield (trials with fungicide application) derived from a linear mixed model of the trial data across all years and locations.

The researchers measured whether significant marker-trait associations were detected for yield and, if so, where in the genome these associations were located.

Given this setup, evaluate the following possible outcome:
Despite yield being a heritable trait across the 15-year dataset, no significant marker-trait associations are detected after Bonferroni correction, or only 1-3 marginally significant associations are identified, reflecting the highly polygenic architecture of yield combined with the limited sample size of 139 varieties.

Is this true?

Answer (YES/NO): YES